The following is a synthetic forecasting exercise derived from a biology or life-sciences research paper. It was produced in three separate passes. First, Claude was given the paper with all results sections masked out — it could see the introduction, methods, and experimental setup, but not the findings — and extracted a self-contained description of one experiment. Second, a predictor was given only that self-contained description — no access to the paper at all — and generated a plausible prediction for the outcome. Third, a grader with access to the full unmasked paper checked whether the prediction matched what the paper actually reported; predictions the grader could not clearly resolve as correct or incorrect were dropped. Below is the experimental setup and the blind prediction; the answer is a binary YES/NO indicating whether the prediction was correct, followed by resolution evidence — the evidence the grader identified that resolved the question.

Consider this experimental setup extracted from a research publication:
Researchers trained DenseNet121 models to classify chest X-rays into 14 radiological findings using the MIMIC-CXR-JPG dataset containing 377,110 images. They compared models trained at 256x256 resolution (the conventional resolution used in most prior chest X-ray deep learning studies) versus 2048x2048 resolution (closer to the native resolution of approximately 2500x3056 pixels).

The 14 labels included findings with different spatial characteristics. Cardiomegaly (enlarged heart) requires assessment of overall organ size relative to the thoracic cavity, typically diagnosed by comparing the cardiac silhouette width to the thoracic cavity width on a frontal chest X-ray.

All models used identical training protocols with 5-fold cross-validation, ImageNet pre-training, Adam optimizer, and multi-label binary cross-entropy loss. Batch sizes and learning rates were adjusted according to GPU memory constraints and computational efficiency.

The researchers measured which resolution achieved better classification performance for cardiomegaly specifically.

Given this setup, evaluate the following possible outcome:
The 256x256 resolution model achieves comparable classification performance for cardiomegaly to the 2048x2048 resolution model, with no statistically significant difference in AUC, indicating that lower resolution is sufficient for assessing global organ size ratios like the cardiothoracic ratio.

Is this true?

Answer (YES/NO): NO